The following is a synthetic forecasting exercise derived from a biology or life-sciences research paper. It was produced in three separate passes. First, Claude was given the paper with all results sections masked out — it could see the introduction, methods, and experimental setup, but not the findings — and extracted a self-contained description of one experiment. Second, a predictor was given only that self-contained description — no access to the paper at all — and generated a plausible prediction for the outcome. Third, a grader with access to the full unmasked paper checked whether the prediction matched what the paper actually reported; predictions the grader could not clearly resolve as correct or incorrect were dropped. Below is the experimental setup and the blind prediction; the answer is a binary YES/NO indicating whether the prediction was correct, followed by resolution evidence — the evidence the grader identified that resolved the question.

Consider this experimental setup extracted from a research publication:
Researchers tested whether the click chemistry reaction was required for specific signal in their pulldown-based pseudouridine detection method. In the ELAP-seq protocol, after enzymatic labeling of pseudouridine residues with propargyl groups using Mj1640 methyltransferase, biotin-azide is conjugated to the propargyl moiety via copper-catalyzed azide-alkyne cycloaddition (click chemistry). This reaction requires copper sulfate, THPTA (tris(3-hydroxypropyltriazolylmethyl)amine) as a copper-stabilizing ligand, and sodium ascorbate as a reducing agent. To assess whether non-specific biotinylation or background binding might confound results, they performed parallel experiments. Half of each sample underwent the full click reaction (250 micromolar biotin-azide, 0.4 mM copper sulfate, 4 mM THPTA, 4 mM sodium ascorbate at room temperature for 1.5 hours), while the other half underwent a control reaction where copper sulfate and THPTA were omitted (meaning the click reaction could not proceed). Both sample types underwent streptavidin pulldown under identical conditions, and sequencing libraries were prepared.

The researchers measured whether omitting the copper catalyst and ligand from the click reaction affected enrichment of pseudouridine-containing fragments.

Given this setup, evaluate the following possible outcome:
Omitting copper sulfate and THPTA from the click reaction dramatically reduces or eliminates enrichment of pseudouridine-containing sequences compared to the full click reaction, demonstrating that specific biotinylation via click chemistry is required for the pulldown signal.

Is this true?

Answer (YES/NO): YES